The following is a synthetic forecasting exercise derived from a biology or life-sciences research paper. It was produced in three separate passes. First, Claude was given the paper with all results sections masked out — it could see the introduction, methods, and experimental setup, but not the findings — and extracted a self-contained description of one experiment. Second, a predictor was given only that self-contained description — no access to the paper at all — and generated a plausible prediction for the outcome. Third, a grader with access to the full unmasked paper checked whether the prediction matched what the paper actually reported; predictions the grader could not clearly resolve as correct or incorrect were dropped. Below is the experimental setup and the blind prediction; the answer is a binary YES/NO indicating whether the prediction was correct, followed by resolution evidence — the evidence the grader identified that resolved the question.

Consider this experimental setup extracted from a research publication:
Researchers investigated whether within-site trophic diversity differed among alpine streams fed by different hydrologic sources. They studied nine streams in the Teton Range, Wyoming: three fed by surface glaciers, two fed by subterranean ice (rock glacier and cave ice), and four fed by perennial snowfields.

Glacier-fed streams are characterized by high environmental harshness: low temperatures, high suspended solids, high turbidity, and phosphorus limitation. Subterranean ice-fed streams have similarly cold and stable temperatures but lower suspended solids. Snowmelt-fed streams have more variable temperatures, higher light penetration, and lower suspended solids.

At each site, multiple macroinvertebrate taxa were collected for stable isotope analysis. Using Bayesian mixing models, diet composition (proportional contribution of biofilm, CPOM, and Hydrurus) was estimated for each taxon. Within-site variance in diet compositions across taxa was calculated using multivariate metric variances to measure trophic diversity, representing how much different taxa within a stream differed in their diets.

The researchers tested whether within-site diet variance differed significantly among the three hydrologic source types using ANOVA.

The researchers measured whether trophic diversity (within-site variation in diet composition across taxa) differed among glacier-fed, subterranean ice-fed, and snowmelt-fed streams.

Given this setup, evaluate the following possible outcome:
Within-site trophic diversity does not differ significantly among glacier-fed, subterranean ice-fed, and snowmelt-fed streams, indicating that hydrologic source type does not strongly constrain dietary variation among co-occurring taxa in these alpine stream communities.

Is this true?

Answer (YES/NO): YES